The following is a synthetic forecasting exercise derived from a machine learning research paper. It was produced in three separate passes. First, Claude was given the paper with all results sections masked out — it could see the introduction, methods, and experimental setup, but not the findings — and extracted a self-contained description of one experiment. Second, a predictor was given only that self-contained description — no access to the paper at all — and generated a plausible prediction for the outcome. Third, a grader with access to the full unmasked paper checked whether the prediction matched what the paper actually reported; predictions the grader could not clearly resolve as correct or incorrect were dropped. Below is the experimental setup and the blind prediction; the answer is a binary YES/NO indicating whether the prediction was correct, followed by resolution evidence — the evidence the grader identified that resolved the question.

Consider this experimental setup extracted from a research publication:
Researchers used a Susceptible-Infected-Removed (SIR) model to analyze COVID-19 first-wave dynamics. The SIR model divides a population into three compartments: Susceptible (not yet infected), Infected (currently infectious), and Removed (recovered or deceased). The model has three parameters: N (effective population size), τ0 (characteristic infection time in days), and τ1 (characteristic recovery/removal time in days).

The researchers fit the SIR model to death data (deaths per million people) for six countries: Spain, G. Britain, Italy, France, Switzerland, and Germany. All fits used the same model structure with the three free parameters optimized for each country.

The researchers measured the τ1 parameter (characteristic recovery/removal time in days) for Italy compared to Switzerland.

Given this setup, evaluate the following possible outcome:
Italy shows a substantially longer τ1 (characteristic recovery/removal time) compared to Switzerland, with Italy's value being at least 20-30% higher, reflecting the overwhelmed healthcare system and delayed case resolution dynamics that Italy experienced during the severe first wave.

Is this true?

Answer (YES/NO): YES